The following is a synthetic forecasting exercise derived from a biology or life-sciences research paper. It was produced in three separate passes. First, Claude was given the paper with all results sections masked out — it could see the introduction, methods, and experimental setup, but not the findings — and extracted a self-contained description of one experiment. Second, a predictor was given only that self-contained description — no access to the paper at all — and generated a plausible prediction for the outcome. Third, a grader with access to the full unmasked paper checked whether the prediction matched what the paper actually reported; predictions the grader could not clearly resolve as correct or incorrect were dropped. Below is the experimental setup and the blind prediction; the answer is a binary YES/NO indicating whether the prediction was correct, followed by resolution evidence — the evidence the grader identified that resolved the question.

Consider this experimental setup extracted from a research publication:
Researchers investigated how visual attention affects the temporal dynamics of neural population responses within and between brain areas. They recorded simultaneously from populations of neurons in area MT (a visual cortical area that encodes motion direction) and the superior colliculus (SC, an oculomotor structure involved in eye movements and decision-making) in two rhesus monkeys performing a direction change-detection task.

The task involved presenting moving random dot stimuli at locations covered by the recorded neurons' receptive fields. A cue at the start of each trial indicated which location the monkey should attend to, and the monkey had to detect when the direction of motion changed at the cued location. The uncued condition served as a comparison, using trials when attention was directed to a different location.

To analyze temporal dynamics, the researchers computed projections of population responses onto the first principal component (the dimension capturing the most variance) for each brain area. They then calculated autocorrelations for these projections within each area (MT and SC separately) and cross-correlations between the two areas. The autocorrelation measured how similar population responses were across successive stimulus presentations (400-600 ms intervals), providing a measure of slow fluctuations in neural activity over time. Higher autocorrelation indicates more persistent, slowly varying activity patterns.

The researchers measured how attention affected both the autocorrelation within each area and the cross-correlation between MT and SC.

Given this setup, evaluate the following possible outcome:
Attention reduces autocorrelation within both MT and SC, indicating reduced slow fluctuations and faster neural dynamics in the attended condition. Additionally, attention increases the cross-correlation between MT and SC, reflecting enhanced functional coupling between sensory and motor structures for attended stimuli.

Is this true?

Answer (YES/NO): YES